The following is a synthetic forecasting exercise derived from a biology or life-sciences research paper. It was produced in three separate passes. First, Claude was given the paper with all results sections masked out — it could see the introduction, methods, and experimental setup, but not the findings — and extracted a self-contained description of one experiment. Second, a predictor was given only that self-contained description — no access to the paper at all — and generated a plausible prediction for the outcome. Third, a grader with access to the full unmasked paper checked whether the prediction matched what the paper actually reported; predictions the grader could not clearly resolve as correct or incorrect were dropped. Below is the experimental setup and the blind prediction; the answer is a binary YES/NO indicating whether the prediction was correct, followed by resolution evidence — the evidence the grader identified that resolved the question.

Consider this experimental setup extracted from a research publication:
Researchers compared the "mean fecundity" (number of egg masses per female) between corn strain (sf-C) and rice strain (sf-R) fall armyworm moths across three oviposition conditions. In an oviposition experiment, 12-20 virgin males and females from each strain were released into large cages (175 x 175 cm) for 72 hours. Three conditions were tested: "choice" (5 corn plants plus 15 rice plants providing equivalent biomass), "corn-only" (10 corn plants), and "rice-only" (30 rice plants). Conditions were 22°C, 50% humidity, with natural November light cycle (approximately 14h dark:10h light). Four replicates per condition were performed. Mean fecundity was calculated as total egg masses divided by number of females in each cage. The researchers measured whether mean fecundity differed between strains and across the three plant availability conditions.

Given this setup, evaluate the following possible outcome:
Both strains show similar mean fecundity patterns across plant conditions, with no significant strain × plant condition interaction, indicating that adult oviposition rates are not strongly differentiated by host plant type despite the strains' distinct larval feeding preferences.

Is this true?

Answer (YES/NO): YES